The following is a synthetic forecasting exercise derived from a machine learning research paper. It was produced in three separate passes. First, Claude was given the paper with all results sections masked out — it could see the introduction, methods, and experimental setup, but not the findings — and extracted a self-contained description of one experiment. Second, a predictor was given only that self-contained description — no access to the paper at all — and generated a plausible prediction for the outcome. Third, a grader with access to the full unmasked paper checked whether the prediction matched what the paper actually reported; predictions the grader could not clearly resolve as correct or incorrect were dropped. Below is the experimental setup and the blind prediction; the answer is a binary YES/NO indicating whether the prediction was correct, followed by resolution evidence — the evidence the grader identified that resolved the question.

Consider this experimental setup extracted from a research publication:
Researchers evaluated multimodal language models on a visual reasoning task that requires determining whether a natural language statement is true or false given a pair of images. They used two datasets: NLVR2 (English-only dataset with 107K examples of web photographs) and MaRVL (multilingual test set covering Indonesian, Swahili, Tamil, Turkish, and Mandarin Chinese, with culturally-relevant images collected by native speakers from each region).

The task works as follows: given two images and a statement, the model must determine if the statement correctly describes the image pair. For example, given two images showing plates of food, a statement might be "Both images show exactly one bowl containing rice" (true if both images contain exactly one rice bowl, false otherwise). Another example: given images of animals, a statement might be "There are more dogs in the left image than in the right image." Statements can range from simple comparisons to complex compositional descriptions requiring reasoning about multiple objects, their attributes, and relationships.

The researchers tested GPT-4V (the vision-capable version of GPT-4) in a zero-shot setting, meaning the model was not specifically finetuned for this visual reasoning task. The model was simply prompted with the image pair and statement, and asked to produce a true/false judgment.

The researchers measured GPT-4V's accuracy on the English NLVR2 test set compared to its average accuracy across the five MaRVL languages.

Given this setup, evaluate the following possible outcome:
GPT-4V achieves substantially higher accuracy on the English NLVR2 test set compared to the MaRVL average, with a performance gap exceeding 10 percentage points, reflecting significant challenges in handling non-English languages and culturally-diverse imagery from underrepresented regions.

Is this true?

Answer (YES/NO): NO